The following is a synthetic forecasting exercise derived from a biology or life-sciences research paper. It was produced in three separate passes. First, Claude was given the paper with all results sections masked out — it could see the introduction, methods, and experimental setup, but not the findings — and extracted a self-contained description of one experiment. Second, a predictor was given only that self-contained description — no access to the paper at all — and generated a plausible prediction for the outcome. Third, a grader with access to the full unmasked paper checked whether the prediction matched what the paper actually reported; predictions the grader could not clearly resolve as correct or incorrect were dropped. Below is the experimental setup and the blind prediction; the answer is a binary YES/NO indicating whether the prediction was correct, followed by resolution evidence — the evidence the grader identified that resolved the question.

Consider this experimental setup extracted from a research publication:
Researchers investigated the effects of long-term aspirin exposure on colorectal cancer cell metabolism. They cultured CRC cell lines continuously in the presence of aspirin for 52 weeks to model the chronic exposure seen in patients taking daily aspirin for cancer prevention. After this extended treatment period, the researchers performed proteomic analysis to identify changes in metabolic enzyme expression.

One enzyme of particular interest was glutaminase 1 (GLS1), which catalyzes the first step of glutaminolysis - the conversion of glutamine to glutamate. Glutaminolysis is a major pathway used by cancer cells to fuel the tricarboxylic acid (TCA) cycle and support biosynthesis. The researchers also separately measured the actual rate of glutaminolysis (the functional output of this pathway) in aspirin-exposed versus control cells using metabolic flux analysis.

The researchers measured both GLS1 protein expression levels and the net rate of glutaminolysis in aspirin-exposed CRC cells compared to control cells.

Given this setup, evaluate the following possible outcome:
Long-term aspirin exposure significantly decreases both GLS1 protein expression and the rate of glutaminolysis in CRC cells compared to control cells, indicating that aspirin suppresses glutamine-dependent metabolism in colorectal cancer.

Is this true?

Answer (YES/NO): NO